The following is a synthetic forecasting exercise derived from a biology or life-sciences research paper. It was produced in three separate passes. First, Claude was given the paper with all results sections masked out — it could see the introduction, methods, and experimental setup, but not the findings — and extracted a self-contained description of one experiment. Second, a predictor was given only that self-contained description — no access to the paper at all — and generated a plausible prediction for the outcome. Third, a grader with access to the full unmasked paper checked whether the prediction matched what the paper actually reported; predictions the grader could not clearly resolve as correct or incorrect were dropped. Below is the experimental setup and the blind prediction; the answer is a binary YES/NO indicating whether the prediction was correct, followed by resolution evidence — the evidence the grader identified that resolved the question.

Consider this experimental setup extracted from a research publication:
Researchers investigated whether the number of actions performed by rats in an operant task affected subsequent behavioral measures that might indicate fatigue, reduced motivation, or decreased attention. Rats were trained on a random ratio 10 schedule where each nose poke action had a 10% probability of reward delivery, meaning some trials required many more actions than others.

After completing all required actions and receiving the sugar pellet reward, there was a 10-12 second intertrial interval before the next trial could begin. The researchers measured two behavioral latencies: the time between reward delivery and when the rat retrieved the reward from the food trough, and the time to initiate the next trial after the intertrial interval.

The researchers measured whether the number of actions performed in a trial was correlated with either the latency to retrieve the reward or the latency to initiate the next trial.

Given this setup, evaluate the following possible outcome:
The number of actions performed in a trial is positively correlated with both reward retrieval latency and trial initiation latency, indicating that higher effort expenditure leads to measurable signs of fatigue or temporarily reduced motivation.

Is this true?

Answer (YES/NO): NO